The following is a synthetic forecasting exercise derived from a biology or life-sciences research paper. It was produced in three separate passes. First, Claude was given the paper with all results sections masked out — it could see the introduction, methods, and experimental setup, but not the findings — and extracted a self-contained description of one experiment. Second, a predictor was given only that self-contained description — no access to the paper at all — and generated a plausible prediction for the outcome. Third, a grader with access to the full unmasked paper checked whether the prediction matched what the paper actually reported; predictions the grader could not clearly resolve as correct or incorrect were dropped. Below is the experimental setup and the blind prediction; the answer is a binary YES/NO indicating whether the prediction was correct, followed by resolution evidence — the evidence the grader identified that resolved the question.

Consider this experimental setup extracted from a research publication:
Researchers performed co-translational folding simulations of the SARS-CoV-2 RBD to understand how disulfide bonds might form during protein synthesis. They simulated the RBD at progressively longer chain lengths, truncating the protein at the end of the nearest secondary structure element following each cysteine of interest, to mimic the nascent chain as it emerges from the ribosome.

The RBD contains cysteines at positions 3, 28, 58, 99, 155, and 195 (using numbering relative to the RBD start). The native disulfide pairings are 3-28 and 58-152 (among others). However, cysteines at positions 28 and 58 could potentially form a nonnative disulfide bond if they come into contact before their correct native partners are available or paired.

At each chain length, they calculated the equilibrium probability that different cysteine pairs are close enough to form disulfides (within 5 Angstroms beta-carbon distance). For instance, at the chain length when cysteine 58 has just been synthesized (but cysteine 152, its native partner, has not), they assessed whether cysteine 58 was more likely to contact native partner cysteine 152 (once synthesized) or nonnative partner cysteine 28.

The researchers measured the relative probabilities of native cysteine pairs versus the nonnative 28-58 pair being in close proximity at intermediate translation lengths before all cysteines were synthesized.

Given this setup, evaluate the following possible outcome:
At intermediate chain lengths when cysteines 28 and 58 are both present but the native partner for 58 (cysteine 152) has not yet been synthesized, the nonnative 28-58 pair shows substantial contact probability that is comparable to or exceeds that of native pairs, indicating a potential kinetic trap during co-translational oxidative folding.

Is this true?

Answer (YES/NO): NO